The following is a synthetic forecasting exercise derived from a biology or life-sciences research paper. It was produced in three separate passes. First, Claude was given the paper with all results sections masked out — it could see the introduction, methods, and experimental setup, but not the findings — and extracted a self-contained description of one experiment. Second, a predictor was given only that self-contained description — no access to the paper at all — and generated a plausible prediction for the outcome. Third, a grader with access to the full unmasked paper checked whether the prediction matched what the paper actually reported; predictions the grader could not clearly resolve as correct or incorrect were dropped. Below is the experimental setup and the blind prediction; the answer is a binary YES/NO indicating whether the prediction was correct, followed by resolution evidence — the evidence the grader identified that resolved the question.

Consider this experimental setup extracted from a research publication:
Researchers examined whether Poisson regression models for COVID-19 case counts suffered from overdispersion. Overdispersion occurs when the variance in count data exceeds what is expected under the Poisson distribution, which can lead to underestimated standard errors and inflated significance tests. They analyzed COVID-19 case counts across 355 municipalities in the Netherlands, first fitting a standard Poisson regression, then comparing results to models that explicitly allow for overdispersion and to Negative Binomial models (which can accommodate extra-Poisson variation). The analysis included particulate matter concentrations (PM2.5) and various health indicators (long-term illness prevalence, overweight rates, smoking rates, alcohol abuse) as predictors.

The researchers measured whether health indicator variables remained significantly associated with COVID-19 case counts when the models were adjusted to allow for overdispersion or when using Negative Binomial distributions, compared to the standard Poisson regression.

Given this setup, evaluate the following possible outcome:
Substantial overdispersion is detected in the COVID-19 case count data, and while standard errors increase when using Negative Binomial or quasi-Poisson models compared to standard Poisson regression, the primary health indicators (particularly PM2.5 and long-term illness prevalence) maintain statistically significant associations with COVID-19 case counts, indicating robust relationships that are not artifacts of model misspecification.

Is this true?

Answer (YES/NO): NO